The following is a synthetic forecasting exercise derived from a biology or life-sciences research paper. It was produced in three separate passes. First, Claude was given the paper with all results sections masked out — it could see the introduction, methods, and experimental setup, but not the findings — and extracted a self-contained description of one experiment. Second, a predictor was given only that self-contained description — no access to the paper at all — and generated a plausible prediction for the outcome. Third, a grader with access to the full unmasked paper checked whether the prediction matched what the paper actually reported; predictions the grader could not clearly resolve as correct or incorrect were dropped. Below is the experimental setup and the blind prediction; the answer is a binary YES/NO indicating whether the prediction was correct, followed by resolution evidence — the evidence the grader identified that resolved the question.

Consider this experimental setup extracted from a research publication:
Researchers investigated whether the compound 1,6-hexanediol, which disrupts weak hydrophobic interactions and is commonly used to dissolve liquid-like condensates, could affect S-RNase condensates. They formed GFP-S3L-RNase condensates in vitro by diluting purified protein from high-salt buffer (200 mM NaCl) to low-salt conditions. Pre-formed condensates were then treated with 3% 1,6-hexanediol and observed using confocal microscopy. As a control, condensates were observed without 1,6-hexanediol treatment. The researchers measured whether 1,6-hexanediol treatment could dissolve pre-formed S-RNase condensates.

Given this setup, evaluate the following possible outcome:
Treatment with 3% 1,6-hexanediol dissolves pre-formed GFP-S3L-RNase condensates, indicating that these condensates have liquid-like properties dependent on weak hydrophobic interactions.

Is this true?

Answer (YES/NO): YES